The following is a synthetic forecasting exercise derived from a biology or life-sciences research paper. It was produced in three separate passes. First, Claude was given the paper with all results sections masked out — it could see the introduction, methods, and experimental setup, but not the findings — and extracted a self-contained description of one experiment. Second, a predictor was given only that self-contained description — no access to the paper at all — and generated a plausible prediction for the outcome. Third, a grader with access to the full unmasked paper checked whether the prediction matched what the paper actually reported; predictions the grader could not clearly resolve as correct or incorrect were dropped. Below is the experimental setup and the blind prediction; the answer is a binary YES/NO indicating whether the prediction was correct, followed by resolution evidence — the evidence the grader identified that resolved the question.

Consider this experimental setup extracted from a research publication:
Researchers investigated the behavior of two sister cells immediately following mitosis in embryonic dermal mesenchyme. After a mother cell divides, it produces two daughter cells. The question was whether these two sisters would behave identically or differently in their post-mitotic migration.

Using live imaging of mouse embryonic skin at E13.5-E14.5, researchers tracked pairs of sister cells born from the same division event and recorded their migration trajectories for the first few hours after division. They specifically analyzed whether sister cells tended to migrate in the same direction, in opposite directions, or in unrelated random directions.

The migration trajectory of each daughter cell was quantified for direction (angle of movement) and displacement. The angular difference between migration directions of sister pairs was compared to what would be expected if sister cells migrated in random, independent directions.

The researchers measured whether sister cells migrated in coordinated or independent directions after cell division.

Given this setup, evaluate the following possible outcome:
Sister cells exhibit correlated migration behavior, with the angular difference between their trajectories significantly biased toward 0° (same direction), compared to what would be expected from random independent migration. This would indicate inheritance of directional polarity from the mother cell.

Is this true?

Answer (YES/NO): NO